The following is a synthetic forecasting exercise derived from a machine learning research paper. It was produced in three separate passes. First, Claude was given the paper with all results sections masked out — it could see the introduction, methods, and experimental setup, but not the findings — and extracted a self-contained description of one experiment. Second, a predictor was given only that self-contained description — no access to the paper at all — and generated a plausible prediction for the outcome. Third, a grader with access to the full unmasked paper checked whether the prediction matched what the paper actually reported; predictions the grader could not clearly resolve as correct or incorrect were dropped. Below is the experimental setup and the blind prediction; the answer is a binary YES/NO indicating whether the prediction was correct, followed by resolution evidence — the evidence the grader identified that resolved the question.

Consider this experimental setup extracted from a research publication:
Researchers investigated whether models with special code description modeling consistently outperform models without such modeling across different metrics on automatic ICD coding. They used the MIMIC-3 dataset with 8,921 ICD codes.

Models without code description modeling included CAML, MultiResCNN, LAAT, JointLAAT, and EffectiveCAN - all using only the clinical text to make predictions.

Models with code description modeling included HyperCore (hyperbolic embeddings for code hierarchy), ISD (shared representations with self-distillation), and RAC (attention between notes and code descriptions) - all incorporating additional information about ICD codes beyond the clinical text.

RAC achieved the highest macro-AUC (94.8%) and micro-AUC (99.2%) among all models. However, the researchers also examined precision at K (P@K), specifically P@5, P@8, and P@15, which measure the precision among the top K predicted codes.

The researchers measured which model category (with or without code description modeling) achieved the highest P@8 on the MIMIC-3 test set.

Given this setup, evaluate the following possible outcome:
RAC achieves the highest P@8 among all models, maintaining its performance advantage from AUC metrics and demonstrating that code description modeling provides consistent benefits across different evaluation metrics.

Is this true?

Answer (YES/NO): NO